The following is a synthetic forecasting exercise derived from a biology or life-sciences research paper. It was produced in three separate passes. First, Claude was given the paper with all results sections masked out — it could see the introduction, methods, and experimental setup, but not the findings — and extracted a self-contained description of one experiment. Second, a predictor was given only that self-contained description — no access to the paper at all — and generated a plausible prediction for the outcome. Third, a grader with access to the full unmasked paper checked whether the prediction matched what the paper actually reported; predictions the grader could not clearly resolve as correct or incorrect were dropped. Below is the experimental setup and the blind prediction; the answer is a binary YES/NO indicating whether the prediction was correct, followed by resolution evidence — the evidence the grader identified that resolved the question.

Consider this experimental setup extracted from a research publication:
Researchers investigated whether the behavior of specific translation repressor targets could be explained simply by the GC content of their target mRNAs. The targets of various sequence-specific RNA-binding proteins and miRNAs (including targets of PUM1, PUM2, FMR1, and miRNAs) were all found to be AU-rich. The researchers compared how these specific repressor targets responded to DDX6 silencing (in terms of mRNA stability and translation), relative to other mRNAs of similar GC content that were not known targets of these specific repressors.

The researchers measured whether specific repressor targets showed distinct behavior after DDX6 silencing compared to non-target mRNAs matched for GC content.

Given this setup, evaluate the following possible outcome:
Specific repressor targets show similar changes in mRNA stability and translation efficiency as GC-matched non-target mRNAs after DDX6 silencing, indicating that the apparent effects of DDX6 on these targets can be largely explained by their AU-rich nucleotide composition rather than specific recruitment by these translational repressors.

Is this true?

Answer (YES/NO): YES